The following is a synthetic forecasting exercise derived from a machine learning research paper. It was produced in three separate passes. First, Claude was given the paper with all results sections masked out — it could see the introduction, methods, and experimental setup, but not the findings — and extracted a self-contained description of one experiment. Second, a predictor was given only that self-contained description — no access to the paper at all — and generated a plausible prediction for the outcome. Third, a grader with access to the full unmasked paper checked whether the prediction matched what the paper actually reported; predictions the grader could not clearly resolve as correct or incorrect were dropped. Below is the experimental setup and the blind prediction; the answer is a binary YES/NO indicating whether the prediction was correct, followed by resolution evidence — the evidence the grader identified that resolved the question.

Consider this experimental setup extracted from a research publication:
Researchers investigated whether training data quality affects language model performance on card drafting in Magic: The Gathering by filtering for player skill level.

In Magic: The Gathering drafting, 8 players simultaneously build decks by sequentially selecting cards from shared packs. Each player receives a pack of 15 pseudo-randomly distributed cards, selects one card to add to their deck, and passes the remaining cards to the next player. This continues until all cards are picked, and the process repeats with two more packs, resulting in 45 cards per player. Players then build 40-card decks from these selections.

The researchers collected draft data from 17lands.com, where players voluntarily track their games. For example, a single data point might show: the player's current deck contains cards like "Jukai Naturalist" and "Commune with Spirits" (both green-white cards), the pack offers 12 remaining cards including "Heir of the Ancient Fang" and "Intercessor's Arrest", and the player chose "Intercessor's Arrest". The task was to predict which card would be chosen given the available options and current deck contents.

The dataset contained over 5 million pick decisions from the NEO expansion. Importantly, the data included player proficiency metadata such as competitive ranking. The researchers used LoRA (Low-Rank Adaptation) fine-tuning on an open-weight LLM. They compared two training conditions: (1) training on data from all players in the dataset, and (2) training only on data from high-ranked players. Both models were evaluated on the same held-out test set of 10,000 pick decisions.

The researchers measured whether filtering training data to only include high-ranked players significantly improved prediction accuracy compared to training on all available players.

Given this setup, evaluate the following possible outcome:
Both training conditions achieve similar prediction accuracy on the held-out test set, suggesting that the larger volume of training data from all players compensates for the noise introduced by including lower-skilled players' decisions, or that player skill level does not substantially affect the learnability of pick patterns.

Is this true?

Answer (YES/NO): YES